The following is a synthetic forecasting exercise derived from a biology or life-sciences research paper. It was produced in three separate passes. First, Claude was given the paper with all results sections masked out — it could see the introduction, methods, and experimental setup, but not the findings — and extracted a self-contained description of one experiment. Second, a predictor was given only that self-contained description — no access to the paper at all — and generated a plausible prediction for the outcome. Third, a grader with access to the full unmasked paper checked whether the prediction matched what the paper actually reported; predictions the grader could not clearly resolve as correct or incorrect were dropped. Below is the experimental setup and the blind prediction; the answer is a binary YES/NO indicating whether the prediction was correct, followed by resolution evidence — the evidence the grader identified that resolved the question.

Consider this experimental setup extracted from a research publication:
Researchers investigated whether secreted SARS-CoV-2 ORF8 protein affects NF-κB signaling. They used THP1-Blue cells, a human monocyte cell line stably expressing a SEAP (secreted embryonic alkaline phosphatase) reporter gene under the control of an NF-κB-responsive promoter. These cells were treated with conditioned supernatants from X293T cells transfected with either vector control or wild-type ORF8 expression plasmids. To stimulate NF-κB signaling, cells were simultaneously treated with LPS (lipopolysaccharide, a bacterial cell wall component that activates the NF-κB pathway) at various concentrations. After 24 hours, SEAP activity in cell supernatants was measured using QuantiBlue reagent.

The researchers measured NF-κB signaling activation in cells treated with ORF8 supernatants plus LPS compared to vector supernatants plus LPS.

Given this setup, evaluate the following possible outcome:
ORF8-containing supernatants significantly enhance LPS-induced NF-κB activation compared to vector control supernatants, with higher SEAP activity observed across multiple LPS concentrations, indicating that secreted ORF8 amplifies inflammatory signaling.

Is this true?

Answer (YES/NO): NO